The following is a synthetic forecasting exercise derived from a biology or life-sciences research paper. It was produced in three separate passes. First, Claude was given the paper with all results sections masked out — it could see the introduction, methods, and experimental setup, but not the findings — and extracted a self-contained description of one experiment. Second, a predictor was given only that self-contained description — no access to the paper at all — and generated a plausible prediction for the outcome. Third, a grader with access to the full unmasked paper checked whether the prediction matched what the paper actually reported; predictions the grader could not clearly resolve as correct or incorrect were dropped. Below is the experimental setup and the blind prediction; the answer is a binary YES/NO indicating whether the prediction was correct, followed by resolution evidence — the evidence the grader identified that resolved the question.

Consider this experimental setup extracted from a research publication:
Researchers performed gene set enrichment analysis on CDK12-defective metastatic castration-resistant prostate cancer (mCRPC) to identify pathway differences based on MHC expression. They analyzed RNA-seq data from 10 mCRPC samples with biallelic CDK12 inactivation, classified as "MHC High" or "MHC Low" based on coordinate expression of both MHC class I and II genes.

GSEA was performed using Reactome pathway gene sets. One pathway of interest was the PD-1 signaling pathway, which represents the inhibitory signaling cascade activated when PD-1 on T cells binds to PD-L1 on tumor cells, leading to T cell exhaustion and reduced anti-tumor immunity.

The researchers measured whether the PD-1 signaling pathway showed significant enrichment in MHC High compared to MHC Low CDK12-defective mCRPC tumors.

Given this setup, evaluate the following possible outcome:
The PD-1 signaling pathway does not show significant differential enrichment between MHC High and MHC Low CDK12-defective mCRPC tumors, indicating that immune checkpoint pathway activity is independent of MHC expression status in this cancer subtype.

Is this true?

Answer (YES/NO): NO